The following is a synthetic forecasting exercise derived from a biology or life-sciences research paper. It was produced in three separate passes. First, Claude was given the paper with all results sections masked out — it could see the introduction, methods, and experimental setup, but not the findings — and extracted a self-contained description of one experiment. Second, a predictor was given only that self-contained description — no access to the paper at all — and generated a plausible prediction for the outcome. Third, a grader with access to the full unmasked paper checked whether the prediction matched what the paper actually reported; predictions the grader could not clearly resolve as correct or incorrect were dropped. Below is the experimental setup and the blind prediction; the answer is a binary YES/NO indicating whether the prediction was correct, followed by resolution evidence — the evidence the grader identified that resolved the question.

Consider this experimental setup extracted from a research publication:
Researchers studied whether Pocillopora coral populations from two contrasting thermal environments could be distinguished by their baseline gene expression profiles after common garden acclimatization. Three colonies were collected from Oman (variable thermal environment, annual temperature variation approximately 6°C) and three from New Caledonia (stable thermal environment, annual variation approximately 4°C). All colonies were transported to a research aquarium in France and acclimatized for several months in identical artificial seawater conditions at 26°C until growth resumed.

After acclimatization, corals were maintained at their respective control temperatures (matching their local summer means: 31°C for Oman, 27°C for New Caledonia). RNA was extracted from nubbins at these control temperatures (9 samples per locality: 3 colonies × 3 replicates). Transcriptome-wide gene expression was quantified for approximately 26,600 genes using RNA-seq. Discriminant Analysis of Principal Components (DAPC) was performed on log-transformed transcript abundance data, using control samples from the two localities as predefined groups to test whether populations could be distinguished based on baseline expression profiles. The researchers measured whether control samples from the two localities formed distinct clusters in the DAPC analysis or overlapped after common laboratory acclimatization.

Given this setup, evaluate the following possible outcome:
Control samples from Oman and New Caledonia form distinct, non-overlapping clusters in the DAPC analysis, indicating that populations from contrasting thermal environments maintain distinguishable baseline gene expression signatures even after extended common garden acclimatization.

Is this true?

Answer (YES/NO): YES